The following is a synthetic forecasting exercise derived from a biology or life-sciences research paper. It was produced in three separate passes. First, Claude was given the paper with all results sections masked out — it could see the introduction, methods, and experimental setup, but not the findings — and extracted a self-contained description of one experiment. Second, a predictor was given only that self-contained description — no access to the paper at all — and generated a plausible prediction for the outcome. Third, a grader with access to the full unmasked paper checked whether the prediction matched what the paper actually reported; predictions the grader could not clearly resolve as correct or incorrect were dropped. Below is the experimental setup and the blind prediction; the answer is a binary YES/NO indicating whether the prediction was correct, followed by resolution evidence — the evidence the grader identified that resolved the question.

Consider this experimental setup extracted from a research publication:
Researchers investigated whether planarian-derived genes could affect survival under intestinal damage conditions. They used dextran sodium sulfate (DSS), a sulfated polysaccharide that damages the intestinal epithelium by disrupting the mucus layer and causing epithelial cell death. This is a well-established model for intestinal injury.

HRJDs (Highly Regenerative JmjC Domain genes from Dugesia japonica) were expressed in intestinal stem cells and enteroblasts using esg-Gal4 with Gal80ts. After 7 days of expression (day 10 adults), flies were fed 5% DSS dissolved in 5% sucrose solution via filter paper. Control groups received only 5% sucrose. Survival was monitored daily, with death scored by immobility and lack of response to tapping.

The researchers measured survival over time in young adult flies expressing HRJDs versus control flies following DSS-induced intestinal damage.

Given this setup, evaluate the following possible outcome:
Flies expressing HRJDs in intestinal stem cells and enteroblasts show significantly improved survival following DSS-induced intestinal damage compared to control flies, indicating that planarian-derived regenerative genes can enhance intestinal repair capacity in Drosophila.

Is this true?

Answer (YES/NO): NO